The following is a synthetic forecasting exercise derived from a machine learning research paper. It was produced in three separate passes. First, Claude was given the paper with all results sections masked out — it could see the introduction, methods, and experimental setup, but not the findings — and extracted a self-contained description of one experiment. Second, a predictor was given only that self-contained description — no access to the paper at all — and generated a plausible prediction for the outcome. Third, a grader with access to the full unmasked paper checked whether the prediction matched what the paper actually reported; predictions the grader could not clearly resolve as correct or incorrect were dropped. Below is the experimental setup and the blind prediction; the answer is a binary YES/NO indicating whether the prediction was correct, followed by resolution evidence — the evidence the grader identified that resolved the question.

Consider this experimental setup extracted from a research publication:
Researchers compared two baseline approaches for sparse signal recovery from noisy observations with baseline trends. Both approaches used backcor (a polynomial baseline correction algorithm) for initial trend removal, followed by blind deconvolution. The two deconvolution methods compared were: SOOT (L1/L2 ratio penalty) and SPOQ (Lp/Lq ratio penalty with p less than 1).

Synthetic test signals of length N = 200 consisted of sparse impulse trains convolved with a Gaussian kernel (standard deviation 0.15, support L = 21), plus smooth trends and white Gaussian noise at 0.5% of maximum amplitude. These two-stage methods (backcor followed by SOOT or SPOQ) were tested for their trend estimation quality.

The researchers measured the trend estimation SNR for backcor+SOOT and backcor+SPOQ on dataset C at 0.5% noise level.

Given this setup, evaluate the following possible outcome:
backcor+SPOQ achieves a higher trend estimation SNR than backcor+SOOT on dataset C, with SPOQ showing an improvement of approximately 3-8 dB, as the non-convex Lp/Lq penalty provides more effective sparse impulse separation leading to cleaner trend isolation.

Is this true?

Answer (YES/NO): NO